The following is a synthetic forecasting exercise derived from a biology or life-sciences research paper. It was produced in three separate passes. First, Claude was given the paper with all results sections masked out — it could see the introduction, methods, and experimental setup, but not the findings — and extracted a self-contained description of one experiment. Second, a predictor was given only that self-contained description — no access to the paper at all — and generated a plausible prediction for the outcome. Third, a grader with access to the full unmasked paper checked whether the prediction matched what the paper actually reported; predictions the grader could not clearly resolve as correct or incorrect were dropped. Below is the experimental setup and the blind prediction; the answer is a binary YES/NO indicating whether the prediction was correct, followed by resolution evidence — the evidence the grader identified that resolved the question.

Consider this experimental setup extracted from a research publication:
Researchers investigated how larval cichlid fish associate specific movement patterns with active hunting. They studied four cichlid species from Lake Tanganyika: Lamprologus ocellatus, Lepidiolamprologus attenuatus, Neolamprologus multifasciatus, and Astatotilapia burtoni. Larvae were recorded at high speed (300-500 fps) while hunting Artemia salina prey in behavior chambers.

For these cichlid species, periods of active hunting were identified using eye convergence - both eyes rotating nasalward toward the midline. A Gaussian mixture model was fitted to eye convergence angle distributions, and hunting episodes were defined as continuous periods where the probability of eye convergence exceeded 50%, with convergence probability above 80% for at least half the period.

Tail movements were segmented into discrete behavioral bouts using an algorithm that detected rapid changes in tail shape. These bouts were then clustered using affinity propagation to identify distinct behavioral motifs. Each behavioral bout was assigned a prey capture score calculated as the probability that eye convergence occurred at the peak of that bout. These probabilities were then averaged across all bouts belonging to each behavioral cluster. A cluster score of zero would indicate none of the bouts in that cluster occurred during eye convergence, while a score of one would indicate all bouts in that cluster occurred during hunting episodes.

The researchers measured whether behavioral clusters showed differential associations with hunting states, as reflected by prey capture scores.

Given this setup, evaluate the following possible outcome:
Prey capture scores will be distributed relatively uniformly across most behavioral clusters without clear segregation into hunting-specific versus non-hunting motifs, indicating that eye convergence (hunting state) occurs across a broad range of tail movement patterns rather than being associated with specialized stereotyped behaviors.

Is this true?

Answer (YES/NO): NO